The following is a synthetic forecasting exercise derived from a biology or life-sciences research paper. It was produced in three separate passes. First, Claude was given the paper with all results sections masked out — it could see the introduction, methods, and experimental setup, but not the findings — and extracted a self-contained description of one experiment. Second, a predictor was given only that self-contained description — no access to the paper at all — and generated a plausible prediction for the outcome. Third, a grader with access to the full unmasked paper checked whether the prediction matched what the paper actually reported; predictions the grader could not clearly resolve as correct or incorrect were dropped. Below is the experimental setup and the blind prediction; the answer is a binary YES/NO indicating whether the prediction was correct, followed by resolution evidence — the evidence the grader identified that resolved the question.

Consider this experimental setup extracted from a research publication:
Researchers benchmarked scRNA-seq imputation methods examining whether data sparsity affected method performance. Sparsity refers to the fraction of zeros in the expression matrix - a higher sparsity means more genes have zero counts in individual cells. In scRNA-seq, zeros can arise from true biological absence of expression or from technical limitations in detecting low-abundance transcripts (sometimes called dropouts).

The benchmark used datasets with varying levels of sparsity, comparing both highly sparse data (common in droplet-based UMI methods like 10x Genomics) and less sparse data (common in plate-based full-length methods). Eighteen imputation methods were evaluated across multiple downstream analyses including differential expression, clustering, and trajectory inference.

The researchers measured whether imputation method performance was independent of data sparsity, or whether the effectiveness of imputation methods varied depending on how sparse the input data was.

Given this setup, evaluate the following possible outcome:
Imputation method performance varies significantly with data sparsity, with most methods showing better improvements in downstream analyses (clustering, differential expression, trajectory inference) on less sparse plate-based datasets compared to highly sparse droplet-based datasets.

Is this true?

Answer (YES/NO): NO